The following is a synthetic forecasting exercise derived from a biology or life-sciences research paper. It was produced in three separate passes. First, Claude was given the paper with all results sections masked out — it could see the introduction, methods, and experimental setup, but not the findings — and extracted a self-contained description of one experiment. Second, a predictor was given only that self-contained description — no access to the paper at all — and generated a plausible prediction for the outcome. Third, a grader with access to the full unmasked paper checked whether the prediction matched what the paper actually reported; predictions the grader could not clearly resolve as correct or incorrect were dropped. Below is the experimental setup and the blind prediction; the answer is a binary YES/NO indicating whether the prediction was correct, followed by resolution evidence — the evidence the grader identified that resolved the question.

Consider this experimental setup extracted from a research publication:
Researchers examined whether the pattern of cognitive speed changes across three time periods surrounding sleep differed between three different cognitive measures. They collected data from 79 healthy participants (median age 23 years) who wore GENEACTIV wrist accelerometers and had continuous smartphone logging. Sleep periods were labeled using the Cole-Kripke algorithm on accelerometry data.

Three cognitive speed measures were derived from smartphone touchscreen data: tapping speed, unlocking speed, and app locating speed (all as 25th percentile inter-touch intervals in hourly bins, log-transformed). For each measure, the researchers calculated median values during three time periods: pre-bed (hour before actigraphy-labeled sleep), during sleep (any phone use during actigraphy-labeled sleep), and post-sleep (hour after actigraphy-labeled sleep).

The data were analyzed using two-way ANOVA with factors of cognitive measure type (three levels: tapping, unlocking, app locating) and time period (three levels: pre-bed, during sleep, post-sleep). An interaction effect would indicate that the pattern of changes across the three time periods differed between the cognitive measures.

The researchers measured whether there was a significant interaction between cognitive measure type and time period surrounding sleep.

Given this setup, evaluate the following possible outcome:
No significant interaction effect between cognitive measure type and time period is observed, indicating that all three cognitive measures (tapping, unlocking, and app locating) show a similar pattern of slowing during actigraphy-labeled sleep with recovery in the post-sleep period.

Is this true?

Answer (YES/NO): NO